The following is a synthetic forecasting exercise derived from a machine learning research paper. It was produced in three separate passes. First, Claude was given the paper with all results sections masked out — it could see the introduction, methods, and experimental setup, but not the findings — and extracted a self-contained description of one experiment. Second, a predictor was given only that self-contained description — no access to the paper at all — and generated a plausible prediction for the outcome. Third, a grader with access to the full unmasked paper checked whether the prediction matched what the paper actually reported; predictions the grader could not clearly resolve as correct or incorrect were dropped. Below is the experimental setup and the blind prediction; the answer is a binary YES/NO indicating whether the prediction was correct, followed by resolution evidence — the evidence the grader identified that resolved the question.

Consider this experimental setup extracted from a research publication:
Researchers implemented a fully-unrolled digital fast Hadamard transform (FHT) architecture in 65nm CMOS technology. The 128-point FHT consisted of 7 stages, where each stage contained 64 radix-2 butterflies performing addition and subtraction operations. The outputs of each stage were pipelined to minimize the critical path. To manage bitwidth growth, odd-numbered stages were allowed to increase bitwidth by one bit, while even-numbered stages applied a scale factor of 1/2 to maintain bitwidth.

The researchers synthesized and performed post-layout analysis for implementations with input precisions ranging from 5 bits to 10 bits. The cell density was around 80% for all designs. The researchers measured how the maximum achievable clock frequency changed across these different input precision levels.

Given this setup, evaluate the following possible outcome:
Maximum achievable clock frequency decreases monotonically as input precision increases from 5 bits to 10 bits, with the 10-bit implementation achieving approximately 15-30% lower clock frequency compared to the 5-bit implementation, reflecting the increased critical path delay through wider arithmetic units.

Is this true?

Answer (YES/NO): NO